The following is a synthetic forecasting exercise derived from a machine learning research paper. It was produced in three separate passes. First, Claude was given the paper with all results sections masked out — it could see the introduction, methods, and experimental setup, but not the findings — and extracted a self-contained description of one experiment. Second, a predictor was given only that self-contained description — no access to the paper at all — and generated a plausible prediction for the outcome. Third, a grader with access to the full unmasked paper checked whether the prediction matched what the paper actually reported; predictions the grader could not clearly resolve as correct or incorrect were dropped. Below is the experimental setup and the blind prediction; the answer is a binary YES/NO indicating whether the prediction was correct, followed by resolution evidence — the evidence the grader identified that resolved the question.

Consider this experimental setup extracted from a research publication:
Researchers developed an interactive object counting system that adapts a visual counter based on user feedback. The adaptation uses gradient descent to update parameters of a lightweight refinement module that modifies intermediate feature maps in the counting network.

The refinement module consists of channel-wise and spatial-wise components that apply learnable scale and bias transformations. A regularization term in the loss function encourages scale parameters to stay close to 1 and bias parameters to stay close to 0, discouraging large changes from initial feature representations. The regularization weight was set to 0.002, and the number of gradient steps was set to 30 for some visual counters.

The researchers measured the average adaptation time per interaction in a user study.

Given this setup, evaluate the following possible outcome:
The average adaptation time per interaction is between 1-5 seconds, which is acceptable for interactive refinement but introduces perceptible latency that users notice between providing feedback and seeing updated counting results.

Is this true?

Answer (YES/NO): NO